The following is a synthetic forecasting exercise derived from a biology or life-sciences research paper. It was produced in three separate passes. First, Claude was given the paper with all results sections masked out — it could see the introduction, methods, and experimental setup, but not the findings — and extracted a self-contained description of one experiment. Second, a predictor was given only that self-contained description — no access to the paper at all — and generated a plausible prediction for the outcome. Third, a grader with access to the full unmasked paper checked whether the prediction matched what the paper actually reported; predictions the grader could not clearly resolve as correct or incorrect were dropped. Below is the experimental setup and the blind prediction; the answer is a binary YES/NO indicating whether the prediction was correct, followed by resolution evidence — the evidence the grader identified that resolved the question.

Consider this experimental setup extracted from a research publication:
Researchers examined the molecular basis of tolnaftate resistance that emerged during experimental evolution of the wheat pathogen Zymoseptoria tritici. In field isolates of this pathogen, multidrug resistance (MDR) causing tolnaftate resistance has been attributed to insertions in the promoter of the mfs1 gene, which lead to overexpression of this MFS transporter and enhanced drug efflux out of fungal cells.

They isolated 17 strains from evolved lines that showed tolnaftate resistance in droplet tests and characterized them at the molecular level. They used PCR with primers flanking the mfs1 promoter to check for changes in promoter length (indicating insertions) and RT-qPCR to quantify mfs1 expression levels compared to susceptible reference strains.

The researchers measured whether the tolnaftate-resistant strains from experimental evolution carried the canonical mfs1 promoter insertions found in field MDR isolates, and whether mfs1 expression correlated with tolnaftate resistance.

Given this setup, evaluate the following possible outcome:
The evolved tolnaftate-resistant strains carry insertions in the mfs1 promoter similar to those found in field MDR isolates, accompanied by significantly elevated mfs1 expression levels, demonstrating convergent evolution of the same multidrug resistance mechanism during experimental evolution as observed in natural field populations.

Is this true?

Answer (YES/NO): NO